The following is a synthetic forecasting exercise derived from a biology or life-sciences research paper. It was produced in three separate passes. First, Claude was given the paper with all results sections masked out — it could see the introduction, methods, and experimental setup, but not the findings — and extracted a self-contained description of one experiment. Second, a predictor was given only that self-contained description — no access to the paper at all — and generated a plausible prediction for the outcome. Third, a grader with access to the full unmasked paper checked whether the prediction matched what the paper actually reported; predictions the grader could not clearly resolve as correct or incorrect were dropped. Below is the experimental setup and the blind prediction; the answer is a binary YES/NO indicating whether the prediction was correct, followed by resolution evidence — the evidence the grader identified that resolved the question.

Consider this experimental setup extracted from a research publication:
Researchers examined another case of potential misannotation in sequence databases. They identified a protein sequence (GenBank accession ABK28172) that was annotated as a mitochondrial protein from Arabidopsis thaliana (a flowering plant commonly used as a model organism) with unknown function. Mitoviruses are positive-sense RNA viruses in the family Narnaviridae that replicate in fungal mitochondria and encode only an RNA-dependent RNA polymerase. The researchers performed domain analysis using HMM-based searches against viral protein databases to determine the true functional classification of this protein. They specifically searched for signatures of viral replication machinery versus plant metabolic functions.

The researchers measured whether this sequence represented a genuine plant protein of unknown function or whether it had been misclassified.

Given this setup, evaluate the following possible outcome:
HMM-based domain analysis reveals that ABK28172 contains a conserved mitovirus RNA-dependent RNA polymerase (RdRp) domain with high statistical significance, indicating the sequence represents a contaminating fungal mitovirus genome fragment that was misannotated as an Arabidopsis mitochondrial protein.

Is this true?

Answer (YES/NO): YES